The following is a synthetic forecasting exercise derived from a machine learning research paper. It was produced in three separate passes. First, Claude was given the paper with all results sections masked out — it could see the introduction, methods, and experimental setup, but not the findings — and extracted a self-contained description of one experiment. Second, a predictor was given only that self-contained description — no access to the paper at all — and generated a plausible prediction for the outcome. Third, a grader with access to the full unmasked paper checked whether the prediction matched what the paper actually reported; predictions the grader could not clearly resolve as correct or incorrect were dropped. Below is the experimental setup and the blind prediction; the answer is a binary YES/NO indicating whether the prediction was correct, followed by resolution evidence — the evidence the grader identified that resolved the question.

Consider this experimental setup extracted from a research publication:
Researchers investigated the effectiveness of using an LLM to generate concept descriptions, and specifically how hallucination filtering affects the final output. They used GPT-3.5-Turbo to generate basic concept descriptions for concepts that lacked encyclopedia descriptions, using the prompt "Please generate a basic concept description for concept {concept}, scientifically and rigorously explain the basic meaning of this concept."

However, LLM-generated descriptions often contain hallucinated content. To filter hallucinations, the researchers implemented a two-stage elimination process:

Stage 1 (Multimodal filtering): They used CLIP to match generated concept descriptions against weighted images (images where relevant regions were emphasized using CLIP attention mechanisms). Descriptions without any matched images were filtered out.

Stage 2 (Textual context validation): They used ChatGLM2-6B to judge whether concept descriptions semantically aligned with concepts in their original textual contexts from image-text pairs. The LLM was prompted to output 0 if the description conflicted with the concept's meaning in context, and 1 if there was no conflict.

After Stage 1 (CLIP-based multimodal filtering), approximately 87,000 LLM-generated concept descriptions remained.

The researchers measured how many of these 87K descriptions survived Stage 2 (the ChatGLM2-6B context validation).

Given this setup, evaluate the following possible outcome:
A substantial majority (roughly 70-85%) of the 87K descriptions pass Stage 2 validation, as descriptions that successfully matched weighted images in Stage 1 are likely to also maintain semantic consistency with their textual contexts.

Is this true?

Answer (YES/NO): NO